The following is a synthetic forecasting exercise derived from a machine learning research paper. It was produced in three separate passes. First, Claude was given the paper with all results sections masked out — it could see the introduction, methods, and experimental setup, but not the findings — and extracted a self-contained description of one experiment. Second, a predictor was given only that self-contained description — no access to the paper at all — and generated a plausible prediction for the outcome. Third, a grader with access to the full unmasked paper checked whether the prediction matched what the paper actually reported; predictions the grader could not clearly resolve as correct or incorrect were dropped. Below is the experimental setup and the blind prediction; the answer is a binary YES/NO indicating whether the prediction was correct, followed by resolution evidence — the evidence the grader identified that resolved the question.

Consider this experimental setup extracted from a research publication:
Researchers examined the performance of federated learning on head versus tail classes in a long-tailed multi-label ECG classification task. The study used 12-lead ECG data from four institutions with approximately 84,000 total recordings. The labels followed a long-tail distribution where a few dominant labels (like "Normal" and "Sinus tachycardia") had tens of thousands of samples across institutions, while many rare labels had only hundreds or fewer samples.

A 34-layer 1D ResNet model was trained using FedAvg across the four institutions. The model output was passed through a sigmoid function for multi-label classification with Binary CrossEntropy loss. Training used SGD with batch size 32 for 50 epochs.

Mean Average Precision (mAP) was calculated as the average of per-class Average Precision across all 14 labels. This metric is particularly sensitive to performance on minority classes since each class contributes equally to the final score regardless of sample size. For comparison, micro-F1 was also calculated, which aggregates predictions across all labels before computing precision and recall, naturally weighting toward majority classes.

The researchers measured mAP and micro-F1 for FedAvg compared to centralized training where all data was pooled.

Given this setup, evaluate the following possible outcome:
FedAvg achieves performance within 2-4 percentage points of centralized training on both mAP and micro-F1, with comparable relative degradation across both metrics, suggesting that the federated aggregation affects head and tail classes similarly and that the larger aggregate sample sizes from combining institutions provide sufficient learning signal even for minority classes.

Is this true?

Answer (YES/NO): NO